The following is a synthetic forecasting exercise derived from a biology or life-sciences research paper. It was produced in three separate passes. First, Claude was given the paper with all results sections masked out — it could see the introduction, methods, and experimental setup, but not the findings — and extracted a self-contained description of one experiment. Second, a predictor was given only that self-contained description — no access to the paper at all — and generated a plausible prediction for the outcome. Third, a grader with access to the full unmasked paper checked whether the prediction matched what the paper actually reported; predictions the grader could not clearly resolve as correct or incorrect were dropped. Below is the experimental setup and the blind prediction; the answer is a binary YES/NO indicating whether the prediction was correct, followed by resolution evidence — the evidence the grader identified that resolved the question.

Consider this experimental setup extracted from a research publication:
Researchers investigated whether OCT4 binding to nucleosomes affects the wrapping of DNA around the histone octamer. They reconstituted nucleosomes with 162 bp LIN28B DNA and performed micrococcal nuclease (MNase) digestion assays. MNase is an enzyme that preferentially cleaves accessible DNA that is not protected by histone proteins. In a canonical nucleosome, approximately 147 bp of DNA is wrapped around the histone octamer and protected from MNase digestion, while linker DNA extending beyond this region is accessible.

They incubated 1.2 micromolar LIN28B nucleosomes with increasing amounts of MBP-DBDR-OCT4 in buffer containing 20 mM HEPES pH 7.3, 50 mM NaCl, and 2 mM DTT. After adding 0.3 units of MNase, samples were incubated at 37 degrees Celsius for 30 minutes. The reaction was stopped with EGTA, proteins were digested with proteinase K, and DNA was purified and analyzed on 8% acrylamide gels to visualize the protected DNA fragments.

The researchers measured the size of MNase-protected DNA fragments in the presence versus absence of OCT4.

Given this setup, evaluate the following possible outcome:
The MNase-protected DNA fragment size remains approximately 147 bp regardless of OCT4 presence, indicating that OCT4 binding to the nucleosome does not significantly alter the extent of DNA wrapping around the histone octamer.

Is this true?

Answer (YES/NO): NO